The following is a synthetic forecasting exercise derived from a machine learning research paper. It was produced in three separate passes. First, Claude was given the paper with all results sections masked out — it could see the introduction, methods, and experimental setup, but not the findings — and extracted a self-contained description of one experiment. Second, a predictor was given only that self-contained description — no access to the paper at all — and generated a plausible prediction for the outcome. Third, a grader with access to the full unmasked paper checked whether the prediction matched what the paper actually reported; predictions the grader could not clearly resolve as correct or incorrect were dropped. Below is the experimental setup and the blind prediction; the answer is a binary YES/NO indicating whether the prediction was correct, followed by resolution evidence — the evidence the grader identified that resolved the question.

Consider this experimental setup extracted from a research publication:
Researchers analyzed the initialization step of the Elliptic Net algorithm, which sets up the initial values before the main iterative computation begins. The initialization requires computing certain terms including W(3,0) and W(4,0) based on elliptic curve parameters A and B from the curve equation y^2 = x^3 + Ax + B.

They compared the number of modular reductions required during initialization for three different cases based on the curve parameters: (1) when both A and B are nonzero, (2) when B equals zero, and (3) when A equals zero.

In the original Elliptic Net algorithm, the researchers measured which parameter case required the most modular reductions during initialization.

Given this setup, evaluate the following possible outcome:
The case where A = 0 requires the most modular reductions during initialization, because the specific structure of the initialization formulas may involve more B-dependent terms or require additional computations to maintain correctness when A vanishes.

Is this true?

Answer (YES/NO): NO